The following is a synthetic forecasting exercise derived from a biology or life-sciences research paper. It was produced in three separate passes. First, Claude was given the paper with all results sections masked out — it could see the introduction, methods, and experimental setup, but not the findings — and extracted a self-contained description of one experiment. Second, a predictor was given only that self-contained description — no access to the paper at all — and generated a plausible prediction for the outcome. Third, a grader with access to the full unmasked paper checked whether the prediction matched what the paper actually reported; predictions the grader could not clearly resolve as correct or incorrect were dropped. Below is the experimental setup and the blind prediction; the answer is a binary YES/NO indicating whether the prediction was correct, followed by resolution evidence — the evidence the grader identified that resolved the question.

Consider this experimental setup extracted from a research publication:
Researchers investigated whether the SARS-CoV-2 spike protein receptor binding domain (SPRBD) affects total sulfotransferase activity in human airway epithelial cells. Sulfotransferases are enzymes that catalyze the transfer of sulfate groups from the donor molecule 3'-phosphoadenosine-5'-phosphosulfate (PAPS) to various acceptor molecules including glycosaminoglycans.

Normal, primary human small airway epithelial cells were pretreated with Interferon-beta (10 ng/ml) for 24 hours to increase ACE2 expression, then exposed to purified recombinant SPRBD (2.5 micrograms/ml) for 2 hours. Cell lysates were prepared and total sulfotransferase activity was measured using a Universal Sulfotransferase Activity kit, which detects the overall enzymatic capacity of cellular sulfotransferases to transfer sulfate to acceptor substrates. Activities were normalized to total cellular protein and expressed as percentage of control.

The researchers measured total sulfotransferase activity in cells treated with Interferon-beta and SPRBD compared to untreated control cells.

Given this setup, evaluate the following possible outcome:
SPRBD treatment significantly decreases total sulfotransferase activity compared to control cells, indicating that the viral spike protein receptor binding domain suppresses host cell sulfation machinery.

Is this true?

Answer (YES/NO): NO